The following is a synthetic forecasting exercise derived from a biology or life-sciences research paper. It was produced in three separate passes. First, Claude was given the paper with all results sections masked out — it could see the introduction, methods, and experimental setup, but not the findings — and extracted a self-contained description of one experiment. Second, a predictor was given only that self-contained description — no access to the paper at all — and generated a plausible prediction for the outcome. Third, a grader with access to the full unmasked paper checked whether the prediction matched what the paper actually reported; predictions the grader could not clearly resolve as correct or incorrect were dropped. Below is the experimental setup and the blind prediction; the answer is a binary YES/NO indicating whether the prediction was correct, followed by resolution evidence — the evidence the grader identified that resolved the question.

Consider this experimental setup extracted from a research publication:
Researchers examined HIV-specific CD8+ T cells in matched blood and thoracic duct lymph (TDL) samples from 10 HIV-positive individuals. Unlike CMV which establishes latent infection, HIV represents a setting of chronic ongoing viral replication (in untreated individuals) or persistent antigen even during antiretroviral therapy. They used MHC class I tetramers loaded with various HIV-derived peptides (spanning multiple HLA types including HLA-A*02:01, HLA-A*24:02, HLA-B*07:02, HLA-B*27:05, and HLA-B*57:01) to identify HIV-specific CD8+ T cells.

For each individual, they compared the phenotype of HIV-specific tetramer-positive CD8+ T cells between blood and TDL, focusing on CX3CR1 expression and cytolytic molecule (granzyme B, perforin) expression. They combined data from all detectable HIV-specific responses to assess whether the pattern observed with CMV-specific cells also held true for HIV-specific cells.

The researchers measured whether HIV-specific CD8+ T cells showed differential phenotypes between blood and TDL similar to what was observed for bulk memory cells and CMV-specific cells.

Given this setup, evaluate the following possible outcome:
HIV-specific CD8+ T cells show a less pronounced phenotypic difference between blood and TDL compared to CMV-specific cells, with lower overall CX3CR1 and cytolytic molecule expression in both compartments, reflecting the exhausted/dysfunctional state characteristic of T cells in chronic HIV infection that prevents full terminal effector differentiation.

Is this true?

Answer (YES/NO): NO